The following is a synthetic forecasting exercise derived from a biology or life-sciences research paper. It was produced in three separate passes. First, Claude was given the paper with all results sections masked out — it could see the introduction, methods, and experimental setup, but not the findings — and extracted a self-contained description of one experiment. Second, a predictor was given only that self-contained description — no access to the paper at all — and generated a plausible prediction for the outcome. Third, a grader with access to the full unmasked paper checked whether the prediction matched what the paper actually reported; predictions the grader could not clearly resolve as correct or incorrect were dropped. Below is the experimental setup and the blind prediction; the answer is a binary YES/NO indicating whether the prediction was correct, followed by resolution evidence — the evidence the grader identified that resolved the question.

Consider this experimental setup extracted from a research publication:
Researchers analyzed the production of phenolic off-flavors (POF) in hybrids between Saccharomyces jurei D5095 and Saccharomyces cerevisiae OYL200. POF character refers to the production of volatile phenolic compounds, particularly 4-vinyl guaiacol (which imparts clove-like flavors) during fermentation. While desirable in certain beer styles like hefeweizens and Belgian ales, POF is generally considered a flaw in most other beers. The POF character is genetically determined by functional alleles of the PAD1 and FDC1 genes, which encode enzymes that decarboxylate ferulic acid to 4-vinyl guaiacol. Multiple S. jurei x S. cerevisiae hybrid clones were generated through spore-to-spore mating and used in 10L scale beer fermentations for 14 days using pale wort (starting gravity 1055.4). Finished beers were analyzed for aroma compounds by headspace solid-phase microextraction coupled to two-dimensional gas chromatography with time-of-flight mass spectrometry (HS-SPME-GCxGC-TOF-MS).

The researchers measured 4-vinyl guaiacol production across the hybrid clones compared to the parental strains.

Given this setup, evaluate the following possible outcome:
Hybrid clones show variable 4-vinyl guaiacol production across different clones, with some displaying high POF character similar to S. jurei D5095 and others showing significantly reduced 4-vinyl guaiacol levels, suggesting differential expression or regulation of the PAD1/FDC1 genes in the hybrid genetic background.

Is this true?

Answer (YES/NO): NO